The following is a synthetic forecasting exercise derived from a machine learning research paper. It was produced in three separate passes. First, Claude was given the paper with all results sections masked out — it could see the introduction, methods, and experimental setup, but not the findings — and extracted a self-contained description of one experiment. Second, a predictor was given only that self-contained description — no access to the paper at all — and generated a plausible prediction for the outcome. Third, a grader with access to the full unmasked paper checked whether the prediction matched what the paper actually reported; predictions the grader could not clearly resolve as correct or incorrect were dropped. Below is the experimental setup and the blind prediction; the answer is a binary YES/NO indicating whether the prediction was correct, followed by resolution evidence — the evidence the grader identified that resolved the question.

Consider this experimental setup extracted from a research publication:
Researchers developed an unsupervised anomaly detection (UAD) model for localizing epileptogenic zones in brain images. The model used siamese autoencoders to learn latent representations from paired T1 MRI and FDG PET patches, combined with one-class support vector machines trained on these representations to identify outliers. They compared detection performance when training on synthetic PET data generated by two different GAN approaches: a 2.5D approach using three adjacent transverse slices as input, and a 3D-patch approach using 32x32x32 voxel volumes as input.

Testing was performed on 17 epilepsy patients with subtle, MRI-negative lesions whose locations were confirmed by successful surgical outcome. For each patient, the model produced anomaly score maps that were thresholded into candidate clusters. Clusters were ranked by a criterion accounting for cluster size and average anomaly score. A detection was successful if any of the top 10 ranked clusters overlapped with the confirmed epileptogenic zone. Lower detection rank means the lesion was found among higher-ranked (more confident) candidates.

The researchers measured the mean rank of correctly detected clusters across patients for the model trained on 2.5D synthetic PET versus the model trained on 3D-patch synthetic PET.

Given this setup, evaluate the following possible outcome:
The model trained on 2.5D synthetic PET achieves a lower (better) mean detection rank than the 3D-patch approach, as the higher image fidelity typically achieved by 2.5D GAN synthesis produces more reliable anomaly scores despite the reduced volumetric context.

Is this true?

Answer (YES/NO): NO